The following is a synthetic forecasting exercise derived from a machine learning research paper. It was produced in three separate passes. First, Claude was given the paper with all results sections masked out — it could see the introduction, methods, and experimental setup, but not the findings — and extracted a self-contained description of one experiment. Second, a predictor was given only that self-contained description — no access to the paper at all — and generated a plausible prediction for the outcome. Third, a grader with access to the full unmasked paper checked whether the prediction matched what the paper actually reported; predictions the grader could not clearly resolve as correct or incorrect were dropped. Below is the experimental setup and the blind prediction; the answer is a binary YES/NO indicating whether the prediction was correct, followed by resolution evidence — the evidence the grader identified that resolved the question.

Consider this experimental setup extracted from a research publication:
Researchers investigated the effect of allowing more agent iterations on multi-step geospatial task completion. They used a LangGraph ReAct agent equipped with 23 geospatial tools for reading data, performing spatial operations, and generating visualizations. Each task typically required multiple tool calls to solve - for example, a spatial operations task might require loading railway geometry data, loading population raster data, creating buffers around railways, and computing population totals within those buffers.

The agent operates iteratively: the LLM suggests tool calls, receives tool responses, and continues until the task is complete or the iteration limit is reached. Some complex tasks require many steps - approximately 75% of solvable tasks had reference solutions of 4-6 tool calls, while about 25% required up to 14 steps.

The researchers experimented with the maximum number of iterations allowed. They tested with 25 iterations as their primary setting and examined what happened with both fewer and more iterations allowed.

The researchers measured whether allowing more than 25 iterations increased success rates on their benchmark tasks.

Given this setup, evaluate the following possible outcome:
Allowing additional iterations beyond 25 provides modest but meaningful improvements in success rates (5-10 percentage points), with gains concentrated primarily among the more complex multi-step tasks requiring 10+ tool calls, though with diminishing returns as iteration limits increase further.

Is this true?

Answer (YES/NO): NO